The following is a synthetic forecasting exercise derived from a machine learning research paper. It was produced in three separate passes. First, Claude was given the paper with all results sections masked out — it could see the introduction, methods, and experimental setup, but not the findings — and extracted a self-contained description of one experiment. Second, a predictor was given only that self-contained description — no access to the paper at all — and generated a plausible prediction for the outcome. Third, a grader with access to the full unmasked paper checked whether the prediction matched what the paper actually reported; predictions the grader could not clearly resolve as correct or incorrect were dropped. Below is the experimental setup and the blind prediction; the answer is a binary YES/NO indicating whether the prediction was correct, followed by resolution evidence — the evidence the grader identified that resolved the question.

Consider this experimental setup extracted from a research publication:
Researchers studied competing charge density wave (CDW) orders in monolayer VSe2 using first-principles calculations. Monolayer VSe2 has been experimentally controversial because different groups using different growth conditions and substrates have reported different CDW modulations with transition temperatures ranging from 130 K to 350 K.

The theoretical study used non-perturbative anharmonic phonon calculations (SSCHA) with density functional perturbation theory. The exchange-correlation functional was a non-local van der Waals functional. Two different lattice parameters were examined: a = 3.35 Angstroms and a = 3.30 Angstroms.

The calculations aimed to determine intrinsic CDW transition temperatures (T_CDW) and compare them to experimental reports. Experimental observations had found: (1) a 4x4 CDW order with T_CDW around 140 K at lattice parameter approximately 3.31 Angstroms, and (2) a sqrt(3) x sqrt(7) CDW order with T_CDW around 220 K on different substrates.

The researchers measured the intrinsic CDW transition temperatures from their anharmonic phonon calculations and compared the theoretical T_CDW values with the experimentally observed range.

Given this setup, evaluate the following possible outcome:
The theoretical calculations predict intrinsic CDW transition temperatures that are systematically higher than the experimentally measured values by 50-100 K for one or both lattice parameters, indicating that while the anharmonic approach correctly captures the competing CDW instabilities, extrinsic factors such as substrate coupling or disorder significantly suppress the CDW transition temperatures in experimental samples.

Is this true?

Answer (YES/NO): NO